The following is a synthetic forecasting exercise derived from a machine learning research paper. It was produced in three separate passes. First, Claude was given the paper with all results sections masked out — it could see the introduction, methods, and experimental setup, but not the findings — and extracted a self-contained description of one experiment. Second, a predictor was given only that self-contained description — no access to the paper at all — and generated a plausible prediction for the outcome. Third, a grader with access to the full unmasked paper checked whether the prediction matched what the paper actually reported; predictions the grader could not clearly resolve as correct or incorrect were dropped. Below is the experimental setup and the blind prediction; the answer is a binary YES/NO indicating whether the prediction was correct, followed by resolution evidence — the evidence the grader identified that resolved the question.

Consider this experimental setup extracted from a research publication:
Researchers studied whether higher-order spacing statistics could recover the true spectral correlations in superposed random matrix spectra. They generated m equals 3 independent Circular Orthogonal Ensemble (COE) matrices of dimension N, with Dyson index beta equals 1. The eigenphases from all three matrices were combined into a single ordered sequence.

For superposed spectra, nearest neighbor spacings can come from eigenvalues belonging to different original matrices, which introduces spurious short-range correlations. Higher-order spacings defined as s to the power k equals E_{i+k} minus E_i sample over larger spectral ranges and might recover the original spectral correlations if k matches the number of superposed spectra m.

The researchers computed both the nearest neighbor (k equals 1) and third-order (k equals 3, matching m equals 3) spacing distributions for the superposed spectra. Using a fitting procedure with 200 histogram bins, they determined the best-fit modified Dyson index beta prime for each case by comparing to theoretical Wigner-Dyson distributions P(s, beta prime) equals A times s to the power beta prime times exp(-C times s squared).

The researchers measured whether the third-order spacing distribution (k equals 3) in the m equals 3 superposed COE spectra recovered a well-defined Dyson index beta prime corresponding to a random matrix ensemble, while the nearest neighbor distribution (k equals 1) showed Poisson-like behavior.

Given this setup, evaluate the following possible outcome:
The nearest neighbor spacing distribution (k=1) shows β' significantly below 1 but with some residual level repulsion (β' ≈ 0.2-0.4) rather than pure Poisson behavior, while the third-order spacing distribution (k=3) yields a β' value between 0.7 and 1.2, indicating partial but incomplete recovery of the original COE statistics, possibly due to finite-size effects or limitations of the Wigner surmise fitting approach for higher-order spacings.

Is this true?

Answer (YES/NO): NO